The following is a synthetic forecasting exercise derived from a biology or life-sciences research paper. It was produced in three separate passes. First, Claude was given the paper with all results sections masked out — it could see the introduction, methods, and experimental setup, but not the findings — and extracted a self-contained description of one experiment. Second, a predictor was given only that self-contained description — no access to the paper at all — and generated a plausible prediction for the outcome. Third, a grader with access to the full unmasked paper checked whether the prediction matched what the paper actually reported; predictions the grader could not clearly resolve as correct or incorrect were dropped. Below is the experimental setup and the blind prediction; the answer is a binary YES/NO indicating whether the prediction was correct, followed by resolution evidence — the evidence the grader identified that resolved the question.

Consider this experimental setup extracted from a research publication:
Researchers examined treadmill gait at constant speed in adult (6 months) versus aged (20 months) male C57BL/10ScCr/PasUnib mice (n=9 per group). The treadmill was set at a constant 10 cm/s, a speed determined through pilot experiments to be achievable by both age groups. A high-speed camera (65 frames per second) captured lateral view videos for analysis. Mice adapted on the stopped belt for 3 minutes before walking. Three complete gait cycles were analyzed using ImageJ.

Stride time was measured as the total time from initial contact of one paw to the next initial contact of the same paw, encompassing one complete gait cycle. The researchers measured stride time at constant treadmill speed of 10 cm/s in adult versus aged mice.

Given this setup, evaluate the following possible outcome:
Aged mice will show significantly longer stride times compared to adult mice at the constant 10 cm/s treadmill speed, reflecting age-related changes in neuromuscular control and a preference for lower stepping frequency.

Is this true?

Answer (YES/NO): YES